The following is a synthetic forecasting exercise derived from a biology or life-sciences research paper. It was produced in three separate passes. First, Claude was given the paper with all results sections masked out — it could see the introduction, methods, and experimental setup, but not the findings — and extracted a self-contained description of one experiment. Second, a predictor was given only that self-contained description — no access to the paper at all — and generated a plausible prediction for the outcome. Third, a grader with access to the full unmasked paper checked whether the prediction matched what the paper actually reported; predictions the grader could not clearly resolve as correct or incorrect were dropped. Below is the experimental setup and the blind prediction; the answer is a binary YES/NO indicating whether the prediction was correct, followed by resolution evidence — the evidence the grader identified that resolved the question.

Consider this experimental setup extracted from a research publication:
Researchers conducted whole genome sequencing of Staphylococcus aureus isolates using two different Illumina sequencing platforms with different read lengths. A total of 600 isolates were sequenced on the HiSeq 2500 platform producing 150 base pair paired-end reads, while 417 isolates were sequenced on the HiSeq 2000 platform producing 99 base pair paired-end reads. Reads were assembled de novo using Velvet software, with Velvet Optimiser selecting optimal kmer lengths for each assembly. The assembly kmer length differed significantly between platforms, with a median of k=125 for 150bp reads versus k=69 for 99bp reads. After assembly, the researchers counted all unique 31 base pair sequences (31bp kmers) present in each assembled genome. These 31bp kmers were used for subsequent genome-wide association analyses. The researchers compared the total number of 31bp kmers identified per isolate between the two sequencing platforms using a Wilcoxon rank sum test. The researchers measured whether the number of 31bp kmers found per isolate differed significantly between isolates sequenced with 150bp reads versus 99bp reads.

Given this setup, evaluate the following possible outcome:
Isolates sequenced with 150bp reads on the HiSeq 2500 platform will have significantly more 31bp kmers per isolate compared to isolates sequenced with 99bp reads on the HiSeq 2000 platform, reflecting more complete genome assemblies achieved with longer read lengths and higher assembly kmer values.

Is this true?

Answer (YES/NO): NO